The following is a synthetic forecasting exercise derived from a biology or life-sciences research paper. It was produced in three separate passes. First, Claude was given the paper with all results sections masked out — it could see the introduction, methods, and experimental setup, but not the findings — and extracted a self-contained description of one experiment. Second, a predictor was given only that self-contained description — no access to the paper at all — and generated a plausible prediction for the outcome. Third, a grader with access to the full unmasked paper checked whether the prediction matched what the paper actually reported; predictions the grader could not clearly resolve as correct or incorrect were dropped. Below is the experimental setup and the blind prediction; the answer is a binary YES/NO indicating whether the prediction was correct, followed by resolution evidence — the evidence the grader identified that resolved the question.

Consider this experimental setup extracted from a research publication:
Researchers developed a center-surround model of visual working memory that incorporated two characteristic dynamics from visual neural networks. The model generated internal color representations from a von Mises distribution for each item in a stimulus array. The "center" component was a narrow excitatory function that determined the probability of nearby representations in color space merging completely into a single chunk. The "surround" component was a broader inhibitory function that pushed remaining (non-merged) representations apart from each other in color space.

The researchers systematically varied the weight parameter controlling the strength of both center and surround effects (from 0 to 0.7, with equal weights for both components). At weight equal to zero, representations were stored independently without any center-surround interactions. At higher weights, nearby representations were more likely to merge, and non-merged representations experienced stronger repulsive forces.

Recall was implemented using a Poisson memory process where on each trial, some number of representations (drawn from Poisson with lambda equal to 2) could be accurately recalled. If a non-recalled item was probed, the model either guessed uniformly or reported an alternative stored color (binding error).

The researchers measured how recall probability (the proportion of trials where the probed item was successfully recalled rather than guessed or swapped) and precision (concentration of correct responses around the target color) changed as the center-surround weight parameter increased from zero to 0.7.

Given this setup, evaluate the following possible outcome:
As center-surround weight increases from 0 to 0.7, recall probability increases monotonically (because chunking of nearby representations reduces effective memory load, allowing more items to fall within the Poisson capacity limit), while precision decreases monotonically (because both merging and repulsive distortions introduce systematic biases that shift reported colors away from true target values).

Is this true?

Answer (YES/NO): YES